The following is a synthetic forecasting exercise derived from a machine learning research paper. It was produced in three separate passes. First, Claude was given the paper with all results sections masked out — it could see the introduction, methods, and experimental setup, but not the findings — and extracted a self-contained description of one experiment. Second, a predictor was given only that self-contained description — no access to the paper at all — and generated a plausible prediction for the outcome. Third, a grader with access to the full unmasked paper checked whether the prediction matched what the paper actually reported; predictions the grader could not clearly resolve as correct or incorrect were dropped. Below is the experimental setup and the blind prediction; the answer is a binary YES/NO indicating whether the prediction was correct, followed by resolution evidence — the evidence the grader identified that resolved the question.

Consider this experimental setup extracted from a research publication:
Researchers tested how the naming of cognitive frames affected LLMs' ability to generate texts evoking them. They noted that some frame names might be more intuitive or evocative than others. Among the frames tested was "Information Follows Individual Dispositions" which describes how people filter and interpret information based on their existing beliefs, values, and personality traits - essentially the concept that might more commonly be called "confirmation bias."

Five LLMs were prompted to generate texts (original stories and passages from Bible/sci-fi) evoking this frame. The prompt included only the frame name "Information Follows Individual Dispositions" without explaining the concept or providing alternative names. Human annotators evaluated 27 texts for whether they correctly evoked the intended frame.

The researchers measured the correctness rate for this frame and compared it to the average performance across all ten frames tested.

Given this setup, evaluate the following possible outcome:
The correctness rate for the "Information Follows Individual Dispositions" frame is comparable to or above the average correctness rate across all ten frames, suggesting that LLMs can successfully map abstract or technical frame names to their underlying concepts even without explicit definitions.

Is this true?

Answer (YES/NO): NO